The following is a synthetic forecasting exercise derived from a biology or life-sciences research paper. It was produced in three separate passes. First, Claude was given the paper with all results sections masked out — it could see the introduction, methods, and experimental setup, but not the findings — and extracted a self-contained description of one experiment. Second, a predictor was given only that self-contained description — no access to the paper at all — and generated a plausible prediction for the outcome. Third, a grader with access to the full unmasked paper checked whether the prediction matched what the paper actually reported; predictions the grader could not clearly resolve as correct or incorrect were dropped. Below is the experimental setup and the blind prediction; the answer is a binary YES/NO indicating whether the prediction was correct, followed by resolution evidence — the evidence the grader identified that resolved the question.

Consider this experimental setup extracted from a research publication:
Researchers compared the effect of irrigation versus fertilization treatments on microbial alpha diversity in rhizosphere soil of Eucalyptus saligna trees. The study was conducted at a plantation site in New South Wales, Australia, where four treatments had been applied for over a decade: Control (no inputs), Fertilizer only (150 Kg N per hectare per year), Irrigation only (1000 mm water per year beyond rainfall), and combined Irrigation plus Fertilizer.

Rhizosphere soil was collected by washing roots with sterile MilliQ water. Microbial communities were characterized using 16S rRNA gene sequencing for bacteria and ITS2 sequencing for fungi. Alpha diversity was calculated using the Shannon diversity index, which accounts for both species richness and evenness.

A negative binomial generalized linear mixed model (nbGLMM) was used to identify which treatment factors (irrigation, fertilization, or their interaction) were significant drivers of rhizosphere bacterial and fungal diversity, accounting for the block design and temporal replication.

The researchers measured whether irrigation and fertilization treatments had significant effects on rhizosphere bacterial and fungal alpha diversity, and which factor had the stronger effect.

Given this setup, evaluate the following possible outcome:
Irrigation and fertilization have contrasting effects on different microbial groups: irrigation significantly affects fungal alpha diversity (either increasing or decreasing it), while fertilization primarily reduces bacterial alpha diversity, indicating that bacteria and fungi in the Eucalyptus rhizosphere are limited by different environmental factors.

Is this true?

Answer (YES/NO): NO